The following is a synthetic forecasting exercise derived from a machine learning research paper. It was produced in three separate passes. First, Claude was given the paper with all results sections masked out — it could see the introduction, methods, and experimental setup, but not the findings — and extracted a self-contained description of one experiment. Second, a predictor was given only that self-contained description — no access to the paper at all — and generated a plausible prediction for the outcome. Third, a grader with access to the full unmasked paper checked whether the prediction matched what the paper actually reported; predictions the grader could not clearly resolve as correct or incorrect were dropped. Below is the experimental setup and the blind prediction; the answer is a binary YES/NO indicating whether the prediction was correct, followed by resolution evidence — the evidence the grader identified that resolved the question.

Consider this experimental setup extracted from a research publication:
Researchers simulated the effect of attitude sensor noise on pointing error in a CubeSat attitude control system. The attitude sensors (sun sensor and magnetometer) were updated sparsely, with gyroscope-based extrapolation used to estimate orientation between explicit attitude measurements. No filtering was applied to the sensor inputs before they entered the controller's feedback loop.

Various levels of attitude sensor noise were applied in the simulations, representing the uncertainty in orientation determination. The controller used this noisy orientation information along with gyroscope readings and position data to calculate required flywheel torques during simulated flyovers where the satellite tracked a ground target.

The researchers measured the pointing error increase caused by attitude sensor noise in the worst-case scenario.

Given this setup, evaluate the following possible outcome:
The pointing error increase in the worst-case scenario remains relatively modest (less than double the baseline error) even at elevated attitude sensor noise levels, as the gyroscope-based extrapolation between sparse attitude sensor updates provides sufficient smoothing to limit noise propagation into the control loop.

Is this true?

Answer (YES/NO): NO